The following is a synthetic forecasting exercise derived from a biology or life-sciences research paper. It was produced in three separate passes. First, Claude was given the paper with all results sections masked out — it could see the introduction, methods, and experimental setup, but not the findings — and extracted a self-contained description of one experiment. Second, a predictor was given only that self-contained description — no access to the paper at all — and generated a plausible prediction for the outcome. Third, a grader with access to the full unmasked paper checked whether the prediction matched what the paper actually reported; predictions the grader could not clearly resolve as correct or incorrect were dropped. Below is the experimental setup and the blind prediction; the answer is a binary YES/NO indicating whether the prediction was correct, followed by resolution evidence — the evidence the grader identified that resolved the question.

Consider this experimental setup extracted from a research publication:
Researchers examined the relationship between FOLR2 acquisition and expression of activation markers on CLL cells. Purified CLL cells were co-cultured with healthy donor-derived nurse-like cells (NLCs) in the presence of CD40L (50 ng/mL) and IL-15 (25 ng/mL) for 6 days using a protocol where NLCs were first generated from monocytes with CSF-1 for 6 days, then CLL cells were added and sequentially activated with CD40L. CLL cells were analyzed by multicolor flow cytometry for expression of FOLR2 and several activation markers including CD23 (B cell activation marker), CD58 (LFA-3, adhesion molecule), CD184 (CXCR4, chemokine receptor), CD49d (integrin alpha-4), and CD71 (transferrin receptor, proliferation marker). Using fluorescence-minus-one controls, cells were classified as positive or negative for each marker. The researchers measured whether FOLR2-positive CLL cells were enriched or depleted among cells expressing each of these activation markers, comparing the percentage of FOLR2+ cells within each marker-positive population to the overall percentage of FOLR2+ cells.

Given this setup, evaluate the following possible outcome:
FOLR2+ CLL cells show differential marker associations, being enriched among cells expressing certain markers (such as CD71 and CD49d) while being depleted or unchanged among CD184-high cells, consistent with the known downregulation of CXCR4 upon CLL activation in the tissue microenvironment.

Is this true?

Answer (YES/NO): YES